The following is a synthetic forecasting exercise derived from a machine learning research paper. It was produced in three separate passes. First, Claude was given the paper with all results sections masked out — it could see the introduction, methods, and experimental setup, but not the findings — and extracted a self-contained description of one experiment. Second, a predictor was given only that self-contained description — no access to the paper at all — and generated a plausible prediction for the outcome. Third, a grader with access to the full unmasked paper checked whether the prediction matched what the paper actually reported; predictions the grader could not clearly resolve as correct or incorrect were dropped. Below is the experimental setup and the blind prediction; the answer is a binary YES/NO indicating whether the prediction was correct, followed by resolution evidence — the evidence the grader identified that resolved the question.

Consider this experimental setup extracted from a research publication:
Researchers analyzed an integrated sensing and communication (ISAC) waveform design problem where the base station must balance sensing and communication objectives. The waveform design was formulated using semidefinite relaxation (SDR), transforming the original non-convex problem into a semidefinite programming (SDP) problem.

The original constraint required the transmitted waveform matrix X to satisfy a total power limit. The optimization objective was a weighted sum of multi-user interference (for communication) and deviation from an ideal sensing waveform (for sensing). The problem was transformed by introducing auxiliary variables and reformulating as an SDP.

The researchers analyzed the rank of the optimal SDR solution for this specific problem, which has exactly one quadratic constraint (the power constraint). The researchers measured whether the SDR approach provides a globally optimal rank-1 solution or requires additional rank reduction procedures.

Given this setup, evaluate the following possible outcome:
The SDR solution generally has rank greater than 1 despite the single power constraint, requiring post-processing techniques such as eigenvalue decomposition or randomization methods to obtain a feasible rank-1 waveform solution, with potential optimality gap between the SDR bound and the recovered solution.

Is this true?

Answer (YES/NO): NO